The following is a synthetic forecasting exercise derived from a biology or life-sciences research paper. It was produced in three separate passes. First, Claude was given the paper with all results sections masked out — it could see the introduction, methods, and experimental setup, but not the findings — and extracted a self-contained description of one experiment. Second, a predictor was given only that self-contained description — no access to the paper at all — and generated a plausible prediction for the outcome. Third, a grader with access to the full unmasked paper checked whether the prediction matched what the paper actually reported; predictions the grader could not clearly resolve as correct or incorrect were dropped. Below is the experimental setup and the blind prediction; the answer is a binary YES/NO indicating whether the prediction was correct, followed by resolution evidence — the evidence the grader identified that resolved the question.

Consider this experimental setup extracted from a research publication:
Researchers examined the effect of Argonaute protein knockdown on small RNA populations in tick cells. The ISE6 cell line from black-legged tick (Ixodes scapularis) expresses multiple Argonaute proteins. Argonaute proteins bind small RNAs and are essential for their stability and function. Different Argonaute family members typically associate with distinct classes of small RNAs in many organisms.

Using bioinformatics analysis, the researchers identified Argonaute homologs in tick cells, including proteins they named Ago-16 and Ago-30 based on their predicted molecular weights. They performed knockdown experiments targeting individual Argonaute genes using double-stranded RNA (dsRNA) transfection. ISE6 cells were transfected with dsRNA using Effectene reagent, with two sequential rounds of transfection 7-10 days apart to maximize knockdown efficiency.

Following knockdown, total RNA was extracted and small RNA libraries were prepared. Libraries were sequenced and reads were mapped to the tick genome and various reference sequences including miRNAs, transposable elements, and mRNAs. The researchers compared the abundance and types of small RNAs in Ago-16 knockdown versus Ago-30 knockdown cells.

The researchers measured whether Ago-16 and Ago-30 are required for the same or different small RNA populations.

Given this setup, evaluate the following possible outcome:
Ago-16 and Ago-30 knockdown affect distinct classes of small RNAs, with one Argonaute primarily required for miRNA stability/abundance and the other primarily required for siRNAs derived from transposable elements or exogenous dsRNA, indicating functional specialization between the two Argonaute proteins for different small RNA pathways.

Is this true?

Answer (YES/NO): NO